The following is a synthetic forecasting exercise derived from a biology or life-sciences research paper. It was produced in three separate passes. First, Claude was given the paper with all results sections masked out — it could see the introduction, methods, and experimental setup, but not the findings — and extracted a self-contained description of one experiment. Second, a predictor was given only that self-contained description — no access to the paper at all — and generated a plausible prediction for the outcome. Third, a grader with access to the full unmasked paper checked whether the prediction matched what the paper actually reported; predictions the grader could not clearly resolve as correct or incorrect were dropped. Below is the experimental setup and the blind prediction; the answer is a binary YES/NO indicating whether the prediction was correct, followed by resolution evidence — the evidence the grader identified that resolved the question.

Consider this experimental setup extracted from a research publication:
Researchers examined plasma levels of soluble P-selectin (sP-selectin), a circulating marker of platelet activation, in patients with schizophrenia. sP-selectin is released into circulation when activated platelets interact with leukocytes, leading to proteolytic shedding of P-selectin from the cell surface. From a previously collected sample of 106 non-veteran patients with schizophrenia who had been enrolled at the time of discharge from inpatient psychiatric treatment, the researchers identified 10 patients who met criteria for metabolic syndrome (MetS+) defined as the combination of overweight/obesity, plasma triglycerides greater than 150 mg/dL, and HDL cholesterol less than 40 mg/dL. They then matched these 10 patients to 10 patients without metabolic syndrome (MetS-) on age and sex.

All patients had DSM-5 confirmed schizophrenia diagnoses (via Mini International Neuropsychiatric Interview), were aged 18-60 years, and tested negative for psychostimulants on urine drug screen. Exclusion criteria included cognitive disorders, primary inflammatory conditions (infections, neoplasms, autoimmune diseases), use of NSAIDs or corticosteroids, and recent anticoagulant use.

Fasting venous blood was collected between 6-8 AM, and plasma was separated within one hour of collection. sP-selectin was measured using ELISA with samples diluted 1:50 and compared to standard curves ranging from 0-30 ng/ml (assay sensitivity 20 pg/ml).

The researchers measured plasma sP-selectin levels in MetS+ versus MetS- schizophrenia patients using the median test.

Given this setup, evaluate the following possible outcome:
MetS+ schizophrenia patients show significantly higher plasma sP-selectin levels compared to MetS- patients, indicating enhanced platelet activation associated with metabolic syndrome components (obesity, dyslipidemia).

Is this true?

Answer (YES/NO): NO